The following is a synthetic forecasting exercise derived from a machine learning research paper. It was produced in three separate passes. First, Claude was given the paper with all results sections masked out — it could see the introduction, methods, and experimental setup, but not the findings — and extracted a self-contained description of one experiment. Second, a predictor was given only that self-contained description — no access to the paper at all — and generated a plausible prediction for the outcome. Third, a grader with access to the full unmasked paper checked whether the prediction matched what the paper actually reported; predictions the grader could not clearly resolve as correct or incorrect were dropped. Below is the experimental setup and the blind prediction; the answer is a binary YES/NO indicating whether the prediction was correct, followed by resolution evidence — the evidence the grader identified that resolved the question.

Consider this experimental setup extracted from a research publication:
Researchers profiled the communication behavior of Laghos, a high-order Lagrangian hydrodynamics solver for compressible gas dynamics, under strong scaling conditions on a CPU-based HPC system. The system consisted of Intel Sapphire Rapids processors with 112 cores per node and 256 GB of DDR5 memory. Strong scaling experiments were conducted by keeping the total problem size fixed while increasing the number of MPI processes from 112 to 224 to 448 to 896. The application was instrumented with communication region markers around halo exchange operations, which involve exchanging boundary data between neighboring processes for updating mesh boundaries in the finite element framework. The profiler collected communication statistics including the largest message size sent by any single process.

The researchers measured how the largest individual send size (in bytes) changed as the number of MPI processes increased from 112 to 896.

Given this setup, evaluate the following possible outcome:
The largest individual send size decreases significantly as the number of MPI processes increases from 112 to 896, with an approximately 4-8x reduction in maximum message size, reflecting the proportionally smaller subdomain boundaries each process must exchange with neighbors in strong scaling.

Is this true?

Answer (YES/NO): NO